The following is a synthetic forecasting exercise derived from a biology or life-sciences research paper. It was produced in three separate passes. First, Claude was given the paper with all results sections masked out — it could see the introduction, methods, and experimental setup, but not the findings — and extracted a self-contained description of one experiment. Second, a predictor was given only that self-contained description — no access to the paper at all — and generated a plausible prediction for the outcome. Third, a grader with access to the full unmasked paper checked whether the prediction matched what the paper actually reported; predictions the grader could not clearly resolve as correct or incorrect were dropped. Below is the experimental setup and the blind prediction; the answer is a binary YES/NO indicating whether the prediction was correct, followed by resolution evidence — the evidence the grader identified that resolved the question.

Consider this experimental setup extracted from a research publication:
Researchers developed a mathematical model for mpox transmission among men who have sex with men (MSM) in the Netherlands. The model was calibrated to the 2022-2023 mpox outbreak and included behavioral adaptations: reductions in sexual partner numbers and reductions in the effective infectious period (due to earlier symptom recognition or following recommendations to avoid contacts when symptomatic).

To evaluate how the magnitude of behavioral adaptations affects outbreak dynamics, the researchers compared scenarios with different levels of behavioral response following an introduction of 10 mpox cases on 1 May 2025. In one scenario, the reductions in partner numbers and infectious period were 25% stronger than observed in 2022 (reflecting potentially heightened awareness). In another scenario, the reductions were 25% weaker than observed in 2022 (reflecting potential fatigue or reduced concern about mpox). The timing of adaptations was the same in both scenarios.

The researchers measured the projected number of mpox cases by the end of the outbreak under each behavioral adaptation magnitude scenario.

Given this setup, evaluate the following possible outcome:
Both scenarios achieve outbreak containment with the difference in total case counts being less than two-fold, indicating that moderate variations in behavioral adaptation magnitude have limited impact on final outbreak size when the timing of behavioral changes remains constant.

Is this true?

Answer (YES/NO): YES